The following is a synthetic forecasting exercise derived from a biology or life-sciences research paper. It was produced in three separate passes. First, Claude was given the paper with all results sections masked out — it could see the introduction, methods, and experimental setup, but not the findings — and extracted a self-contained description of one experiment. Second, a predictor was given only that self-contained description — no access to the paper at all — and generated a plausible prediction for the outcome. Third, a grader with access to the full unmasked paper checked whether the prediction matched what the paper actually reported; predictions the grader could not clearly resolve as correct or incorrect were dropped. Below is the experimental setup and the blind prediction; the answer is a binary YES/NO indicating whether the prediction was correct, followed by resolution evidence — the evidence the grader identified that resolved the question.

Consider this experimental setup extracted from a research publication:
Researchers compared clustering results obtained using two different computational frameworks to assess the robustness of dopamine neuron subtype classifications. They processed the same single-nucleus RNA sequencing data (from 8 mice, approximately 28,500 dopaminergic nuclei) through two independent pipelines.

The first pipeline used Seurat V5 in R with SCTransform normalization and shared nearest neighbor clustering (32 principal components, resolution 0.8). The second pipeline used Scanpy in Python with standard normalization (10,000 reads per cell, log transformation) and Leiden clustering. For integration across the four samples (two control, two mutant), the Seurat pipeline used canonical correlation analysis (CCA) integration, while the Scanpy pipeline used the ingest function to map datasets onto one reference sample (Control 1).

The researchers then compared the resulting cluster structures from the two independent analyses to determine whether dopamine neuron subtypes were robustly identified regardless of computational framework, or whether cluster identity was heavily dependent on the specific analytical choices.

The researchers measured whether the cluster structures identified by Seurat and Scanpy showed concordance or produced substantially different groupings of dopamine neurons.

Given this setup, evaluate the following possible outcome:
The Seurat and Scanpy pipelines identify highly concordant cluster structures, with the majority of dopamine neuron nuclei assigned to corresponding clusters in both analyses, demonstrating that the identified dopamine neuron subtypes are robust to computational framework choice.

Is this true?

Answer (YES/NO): YES